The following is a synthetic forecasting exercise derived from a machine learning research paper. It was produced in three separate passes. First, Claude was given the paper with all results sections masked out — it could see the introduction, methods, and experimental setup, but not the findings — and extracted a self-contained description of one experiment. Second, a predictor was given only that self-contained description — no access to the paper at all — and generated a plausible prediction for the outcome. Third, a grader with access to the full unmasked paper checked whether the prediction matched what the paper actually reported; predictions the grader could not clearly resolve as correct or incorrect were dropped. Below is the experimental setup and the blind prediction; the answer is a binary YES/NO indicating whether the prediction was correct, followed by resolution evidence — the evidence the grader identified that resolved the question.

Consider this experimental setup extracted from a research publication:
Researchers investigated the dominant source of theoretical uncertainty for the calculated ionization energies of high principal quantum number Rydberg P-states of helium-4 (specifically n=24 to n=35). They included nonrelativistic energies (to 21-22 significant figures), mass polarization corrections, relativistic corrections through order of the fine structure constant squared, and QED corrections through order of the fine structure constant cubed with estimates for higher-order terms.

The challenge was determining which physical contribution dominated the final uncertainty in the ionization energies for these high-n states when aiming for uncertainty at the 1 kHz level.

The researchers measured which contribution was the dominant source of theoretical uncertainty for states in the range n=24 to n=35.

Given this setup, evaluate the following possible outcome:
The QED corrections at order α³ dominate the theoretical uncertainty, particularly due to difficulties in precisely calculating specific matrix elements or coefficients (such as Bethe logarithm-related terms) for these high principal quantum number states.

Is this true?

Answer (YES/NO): NO